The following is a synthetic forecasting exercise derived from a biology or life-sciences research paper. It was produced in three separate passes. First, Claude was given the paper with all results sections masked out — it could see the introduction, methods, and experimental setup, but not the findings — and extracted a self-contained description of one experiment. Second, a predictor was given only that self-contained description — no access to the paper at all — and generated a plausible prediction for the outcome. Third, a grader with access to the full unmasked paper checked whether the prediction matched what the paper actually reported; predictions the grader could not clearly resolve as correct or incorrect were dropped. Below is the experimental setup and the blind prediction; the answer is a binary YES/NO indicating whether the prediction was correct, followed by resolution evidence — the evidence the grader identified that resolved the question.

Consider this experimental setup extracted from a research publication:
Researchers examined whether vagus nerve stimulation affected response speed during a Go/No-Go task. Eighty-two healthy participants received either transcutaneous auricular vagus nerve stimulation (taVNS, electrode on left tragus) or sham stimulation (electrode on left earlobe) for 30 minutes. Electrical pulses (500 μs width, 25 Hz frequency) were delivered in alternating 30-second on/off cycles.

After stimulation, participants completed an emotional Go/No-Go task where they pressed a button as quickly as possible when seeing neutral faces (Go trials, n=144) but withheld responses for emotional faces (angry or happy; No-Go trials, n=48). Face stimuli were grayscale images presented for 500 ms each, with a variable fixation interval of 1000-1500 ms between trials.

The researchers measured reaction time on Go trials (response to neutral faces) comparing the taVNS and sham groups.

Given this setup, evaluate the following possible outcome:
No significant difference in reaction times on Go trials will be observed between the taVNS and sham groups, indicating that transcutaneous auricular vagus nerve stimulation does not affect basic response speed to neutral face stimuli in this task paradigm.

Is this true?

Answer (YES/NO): YES